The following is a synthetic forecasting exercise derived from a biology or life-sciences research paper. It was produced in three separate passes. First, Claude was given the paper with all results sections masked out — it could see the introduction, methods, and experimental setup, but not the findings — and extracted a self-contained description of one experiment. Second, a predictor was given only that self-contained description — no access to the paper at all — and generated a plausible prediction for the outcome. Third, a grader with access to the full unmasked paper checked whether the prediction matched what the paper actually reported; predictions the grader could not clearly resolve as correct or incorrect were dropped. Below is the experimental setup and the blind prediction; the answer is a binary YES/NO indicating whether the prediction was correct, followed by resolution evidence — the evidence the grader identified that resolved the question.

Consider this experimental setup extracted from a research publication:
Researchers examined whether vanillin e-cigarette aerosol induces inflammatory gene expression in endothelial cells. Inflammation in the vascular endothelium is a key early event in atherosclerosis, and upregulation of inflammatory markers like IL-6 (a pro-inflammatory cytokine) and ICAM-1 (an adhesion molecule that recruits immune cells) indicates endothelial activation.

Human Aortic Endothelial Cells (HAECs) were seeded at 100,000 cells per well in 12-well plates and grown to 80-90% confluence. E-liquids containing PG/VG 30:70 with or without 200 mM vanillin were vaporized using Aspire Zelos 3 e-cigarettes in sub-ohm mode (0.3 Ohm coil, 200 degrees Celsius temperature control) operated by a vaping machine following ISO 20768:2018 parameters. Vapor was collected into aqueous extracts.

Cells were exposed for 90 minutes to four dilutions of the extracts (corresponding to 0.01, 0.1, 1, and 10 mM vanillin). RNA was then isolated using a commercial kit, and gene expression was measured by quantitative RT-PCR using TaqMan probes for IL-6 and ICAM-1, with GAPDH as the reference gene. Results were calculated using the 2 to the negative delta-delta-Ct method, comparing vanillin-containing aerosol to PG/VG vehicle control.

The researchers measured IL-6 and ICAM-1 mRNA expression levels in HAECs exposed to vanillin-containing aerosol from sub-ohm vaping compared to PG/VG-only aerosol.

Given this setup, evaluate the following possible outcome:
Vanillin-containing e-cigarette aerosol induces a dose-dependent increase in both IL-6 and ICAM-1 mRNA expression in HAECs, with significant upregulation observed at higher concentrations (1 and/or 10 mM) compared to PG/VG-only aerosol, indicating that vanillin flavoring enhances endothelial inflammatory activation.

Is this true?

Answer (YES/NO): NO